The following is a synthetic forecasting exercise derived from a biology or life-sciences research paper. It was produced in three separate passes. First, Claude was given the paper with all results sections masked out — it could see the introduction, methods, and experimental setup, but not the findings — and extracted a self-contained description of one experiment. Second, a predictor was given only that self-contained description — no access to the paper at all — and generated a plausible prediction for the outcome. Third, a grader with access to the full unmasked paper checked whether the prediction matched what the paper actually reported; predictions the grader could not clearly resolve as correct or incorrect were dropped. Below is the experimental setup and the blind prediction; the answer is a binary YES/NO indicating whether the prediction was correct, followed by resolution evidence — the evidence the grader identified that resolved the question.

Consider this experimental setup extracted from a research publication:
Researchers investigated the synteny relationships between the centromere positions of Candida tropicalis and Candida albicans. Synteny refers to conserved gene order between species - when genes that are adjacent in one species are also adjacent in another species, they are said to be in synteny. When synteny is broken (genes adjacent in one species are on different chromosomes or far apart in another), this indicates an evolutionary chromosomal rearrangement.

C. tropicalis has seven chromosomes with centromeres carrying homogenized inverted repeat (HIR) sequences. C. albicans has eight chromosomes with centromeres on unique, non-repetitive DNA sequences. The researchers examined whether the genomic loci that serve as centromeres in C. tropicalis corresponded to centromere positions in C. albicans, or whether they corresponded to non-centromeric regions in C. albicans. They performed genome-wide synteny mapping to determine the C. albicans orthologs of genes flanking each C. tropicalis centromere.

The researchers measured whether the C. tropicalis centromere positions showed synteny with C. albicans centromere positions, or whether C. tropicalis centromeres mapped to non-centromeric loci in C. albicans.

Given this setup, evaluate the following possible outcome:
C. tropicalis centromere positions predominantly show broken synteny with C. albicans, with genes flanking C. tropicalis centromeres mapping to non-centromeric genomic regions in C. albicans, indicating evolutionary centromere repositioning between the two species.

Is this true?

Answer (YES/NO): NO